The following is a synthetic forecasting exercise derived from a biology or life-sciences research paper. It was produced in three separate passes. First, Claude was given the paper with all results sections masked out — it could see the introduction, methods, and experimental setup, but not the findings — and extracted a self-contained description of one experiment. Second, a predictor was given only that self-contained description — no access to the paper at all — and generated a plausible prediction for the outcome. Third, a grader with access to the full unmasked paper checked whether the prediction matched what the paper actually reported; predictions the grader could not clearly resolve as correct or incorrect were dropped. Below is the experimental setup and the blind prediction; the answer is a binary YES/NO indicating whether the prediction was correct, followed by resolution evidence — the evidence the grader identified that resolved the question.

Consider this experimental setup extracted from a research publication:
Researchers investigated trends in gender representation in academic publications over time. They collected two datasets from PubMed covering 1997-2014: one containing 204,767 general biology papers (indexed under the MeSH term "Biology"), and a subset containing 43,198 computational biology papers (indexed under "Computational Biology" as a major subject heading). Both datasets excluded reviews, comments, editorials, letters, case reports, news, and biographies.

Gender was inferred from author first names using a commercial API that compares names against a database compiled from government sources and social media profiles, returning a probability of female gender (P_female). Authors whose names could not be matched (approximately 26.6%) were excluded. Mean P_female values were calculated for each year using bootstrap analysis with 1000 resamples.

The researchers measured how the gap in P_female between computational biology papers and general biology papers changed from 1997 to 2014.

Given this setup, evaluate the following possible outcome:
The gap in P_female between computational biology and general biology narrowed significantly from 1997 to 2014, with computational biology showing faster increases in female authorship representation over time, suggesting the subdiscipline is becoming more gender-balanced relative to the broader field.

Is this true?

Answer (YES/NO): NO